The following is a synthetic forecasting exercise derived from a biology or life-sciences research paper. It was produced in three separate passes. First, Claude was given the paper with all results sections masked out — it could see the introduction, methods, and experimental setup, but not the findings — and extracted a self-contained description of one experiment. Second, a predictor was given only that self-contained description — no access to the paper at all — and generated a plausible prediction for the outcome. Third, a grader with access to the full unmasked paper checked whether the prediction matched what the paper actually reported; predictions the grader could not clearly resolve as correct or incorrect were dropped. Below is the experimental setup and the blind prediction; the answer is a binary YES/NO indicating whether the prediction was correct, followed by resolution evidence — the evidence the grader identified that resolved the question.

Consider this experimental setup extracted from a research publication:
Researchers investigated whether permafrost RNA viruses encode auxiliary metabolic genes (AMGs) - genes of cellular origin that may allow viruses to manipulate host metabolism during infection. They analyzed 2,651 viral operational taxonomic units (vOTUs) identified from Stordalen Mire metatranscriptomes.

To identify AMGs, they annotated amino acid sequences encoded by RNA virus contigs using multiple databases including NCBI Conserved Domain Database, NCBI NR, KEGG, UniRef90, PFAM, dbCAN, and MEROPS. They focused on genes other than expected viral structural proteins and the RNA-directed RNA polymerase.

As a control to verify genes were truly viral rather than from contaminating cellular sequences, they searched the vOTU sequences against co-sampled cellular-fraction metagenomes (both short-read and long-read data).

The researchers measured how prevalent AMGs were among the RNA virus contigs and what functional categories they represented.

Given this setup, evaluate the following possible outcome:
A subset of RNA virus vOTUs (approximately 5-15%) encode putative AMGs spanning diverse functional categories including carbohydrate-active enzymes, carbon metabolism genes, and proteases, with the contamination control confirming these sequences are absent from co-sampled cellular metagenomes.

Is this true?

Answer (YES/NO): NO